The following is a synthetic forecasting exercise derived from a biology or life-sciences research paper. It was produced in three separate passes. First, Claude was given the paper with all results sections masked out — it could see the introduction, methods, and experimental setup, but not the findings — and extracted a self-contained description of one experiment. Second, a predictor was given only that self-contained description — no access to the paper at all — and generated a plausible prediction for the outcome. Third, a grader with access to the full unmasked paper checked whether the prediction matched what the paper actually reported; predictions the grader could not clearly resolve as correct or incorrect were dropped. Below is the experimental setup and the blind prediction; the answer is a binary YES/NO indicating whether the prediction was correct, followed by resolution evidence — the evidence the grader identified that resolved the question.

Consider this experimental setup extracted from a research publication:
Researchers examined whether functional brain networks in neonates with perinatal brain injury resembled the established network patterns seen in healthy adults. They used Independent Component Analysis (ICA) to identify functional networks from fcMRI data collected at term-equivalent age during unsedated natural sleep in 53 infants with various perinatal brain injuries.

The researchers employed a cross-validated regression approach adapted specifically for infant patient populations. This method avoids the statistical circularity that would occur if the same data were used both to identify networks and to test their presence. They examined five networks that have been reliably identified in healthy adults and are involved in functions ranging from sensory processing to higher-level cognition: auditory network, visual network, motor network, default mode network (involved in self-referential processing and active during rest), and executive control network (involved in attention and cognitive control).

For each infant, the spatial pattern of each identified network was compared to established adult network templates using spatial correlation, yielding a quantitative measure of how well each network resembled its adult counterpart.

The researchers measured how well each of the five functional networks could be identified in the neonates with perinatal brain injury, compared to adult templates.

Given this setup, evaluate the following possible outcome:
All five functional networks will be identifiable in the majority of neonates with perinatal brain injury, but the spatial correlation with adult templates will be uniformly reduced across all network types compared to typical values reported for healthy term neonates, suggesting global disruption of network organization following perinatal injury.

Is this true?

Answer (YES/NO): NO